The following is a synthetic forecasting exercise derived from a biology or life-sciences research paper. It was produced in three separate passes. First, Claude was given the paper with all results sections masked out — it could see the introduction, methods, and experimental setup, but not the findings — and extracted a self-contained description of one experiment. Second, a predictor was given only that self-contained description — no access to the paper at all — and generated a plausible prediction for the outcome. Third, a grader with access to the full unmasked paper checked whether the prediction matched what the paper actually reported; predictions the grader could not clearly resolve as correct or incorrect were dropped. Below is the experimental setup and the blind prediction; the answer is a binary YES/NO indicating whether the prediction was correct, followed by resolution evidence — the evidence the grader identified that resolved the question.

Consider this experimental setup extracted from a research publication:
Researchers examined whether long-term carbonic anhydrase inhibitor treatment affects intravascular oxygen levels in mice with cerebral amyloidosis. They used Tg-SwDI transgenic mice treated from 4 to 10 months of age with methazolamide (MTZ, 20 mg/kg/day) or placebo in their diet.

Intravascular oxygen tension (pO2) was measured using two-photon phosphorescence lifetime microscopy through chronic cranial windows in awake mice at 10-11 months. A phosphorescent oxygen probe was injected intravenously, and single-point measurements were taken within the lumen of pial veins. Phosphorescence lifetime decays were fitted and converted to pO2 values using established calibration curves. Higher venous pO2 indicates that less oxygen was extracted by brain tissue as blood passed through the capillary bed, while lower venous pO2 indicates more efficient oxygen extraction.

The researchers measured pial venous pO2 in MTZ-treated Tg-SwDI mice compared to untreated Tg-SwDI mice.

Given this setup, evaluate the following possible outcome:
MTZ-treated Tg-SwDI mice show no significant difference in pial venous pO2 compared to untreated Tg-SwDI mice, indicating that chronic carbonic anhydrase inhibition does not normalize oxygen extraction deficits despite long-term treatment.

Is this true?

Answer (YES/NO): NO